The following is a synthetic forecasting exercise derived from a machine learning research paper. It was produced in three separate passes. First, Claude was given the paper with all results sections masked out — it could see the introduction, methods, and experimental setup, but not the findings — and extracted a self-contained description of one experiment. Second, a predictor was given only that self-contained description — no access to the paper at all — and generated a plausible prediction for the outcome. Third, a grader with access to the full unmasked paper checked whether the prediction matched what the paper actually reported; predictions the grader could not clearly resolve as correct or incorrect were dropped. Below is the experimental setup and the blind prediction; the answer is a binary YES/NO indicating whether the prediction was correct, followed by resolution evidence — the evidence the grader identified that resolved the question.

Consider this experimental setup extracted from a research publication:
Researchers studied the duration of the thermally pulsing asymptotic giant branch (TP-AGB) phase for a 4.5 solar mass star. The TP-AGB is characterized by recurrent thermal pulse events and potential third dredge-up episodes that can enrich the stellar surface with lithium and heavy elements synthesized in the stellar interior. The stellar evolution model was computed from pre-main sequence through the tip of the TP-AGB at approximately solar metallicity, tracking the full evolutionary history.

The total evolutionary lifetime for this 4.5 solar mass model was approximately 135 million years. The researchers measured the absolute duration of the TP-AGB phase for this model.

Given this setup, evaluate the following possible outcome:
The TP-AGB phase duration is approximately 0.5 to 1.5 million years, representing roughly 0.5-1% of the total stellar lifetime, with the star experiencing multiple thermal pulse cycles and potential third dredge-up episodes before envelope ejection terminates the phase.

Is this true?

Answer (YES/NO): NO